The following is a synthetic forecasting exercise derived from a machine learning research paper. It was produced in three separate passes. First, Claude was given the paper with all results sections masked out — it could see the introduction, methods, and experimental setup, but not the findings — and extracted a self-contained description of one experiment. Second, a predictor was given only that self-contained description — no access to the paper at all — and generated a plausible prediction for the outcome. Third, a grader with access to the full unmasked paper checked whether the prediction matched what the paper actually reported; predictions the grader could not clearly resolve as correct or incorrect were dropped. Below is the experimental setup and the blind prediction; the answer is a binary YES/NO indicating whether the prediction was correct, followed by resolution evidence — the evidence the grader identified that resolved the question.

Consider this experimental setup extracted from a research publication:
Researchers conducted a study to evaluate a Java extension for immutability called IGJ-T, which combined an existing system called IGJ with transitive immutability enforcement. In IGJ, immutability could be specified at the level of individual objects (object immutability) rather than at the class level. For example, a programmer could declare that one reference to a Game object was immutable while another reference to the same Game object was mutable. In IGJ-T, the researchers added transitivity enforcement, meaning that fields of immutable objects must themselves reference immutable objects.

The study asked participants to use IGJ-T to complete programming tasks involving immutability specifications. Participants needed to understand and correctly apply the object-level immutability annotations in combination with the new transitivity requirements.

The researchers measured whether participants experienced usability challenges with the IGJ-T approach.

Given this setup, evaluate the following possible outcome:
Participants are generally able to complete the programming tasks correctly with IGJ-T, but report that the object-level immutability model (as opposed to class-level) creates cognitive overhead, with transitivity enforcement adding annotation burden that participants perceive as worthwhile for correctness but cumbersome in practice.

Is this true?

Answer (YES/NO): NO